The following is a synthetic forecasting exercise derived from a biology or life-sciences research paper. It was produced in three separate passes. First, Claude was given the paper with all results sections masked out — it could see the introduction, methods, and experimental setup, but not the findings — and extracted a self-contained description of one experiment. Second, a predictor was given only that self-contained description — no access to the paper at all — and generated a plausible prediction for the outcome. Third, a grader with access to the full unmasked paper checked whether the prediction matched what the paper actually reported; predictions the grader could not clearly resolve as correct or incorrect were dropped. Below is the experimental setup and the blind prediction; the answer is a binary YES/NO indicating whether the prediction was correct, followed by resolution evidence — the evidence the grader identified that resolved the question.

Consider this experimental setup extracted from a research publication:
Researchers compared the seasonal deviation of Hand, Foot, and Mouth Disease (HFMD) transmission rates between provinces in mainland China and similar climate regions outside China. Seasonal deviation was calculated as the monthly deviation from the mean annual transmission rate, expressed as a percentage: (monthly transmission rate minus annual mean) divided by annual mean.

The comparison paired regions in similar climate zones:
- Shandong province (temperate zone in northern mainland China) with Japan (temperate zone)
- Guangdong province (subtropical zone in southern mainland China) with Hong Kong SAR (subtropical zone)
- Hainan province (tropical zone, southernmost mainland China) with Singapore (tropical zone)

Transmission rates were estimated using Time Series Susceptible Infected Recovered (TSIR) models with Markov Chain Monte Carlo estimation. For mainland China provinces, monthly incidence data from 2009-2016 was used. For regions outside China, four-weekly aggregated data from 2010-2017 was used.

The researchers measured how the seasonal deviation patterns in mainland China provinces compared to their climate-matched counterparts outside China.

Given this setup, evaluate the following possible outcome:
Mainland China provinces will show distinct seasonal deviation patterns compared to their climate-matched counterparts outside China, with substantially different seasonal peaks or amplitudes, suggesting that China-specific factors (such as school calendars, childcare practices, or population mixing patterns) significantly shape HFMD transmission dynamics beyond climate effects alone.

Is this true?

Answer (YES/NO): YES